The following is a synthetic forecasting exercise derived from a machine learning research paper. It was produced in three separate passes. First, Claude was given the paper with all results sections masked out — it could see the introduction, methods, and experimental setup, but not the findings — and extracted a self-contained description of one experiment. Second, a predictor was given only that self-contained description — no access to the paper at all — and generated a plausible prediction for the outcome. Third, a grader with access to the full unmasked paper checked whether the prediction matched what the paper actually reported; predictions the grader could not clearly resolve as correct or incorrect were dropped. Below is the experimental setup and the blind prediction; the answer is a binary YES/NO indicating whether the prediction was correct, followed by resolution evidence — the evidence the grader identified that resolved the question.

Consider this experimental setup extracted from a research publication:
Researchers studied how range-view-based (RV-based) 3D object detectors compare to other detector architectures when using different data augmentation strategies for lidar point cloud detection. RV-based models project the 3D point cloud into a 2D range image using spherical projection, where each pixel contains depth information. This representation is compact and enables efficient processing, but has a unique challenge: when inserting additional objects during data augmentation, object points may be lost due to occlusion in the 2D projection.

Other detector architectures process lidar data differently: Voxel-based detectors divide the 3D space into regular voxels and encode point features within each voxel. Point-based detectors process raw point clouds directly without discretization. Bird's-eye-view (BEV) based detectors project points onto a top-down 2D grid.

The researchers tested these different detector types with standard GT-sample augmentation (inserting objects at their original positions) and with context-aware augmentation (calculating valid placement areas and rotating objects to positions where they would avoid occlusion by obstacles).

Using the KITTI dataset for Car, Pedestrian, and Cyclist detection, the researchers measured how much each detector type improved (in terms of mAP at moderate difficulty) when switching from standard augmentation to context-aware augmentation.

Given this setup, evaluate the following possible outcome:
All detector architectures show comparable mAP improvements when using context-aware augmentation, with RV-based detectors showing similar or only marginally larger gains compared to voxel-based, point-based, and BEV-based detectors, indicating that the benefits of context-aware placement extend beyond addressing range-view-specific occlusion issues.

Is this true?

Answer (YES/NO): NO